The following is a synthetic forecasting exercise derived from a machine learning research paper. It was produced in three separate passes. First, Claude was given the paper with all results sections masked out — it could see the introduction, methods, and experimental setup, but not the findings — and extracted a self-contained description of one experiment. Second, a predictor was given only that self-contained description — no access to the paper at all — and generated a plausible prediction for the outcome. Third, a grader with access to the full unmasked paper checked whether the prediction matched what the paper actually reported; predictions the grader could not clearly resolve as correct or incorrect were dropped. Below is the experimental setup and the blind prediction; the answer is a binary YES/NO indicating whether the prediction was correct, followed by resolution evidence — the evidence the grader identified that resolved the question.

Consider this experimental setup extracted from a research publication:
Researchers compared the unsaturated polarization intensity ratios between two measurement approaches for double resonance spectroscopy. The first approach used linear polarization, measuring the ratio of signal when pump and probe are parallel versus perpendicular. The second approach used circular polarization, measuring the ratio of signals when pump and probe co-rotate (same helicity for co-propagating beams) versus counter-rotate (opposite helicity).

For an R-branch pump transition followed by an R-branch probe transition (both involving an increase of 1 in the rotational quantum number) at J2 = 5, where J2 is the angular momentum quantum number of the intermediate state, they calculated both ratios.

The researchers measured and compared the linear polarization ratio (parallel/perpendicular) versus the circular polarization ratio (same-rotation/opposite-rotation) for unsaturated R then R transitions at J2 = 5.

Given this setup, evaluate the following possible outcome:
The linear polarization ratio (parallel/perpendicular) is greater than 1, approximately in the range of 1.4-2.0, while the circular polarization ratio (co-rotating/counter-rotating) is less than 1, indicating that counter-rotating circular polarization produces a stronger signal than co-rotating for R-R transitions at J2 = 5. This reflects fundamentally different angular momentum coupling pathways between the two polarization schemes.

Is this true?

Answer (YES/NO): NO